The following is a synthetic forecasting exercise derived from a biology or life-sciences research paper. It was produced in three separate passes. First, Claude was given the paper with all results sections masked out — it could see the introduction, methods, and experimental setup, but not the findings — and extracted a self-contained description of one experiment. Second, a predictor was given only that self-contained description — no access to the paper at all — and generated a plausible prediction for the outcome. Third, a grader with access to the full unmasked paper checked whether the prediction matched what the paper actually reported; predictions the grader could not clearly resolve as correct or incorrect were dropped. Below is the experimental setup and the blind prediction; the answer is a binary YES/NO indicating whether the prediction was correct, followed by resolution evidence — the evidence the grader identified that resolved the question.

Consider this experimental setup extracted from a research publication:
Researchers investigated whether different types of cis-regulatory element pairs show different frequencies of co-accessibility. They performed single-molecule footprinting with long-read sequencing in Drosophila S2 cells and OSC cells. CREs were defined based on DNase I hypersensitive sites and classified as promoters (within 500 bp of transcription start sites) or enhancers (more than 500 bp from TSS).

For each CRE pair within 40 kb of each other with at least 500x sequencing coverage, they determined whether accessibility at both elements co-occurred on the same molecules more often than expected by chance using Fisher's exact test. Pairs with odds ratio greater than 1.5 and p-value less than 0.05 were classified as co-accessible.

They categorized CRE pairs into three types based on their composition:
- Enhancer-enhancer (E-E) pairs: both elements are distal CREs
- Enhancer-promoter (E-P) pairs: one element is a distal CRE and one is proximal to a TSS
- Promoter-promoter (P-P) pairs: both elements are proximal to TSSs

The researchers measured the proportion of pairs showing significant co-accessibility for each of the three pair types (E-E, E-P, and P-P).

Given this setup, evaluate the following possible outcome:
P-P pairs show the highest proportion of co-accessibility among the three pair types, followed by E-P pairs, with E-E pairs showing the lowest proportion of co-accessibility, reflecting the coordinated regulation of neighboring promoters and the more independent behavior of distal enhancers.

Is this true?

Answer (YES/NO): NO